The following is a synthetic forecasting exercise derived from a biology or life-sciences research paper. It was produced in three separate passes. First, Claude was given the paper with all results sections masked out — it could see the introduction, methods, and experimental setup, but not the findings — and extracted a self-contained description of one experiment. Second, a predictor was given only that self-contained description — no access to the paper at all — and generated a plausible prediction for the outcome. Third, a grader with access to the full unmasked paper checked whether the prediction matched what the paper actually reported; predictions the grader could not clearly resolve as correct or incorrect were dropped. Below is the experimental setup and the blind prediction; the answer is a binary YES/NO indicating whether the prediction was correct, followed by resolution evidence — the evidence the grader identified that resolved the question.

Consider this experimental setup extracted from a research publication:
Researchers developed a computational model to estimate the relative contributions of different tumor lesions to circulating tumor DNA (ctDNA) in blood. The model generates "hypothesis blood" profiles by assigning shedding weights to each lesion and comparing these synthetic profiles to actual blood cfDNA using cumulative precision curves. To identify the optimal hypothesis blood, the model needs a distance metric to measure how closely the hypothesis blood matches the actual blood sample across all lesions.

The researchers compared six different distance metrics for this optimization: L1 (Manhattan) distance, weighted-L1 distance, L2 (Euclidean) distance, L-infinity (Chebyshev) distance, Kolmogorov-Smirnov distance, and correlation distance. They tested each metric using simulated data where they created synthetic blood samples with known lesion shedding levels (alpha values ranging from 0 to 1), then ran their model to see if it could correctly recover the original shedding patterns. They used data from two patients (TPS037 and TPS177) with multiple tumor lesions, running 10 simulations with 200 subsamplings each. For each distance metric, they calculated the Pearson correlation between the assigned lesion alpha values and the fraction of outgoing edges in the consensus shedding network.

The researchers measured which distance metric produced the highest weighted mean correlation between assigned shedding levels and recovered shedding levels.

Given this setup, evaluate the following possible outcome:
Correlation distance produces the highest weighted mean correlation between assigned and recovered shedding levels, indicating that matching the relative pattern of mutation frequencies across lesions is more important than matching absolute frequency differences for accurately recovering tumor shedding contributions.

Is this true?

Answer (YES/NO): NO